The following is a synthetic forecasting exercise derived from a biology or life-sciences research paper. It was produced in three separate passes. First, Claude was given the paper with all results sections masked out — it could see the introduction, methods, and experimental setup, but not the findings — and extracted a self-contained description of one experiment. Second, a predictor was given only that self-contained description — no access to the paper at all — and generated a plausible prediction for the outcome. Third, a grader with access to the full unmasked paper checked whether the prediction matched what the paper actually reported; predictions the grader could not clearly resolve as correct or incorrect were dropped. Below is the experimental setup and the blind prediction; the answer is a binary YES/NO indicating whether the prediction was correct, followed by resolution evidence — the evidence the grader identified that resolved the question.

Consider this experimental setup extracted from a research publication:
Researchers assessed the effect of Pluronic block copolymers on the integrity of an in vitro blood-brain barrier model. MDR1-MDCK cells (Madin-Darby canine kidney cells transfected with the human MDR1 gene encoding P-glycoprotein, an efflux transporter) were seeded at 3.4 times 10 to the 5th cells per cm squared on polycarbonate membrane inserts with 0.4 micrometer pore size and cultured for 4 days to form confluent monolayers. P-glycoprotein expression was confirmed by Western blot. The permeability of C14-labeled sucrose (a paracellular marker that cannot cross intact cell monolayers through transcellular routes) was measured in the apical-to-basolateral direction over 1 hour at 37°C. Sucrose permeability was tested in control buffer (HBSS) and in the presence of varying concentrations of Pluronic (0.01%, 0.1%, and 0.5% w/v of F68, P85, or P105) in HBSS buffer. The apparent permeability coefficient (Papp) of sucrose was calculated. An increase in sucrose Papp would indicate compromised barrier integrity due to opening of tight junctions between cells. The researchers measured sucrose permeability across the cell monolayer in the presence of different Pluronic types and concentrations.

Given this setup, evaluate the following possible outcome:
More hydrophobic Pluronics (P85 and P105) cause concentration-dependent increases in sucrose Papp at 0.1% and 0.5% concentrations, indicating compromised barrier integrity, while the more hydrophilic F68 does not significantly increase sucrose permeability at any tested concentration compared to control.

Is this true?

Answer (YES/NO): NO